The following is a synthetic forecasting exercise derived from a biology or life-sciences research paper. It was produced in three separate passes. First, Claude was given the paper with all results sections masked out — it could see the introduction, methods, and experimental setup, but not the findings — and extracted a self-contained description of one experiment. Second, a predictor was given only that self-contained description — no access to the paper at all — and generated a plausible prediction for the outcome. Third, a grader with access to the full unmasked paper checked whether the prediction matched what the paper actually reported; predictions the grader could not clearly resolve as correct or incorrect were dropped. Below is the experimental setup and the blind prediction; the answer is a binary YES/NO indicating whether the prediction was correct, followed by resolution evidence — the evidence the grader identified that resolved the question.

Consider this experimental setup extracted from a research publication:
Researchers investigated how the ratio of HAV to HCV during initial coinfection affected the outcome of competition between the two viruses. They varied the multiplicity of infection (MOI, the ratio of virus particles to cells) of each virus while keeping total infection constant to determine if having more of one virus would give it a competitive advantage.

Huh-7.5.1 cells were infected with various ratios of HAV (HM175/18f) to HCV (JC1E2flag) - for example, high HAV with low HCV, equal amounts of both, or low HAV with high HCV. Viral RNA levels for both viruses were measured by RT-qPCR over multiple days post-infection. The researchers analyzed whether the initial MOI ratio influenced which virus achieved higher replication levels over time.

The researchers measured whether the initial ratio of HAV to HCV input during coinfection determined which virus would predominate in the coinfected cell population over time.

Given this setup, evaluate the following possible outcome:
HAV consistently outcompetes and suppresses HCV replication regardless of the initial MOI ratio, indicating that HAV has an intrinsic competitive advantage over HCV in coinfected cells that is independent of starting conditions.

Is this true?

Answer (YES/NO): NO